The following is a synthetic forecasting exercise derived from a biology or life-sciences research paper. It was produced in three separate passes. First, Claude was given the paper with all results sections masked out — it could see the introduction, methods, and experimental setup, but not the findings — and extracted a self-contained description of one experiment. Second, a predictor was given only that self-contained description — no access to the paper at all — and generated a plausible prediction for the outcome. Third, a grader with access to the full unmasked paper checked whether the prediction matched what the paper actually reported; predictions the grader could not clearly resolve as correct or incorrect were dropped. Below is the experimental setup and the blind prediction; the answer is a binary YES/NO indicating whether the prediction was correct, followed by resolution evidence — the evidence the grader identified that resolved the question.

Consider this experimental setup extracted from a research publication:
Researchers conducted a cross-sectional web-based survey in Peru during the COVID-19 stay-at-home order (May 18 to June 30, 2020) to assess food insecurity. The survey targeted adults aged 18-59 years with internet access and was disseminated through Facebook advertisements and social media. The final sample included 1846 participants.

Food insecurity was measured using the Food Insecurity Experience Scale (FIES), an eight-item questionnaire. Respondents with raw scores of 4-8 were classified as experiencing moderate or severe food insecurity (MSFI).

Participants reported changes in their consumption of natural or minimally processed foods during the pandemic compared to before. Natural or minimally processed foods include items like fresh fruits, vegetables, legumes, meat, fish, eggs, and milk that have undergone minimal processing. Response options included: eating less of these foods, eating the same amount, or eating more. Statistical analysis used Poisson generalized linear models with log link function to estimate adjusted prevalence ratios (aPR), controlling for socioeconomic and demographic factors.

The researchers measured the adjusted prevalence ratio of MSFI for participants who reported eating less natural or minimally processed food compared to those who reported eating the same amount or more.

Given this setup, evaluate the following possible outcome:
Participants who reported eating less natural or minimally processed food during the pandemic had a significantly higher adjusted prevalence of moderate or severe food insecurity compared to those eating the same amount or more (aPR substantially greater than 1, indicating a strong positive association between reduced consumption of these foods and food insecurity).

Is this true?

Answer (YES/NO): YES